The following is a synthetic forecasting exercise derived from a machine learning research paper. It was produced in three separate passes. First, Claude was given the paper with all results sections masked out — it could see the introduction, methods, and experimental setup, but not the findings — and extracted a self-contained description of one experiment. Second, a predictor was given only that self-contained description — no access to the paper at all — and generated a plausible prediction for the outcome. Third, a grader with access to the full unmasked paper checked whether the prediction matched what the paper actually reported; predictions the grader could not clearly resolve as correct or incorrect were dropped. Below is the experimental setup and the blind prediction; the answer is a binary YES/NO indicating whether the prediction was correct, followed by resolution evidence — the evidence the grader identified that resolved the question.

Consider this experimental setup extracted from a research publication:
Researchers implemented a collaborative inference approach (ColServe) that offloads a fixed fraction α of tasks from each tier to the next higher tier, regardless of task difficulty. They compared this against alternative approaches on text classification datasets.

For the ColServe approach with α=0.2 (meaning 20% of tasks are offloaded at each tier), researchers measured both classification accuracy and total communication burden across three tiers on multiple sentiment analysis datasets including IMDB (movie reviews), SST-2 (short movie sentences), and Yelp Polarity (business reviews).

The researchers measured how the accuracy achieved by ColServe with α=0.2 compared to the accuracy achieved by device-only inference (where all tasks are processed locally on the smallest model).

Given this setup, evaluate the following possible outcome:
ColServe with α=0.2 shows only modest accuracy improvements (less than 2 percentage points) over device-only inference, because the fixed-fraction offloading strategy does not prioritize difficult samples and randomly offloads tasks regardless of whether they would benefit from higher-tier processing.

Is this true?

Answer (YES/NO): YES